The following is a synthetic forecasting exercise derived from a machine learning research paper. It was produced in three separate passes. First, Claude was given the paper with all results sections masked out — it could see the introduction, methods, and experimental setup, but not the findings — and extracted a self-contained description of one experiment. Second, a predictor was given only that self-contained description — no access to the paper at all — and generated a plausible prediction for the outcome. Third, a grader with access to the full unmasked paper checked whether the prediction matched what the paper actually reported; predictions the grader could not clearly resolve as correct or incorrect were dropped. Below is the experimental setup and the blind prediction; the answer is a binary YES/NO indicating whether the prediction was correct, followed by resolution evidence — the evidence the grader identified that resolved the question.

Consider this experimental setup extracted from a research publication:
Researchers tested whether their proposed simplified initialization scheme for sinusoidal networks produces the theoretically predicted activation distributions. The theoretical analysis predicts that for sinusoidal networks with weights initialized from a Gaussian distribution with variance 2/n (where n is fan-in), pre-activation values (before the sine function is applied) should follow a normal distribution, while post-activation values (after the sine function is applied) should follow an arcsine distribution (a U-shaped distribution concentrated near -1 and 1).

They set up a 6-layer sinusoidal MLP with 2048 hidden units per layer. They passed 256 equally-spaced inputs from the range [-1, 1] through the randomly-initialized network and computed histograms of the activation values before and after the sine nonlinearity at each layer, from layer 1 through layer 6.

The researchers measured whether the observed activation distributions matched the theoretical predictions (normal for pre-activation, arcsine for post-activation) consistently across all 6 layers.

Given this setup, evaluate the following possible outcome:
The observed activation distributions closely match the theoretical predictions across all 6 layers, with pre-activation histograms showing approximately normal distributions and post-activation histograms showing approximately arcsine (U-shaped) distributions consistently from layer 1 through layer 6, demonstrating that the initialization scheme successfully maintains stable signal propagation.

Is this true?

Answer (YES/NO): YES